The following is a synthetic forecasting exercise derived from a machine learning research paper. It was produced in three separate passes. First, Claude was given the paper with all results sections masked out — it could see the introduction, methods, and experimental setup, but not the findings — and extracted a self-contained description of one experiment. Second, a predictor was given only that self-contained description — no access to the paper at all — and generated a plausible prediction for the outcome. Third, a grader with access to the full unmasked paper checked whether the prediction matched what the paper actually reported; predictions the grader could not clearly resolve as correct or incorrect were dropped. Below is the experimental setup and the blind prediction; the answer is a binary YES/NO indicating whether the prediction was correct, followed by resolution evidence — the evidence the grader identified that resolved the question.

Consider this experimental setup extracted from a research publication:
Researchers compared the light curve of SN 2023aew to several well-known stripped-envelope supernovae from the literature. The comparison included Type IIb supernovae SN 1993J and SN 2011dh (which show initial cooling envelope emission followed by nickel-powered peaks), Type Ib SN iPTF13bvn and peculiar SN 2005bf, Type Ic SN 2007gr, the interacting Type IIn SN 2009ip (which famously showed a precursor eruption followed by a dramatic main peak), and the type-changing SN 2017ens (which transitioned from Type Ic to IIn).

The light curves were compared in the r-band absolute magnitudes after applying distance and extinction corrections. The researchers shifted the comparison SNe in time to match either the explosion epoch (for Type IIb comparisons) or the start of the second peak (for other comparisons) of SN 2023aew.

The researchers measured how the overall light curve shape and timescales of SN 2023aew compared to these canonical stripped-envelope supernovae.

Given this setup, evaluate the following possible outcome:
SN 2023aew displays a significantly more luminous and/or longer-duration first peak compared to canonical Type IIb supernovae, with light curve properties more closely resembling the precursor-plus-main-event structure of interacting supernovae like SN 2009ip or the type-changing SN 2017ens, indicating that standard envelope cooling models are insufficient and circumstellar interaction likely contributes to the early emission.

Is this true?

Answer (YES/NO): NO